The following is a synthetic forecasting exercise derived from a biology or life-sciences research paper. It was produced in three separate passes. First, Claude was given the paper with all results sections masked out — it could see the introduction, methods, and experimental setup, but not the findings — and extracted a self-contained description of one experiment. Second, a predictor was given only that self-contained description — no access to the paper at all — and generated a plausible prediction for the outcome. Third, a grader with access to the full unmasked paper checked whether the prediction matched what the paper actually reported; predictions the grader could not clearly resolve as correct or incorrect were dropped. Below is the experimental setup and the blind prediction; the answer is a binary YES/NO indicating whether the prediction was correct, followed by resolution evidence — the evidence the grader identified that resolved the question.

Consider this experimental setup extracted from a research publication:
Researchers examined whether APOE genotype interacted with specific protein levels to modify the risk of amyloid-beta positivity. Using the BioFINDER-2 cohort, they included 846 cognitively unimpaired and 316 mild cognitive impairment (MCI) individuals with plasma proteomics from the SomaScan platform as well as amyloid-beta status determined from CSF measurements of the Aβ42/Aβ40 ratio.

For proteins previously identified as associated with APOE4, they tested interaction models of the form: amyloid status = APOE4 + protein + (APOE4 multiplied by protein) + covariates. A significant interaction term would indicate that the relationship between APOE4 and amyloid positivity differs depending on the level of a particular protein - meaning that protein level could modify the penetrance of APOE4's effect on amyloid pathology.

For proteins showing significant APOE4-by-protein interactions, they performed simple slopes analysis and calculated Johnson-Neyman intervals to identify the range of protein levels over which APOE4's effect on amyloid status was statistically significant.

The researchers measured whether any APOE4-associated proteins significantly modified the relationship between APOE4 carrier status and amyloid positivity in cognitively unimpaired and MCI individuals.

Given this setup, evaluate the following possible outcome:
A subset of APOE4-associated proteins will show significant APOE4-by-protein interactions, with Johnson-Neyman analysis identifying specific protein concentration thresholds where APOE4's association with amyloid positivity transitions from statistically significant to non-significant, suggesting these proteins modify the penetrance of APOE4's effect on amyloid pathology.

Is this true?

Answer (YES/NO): YES